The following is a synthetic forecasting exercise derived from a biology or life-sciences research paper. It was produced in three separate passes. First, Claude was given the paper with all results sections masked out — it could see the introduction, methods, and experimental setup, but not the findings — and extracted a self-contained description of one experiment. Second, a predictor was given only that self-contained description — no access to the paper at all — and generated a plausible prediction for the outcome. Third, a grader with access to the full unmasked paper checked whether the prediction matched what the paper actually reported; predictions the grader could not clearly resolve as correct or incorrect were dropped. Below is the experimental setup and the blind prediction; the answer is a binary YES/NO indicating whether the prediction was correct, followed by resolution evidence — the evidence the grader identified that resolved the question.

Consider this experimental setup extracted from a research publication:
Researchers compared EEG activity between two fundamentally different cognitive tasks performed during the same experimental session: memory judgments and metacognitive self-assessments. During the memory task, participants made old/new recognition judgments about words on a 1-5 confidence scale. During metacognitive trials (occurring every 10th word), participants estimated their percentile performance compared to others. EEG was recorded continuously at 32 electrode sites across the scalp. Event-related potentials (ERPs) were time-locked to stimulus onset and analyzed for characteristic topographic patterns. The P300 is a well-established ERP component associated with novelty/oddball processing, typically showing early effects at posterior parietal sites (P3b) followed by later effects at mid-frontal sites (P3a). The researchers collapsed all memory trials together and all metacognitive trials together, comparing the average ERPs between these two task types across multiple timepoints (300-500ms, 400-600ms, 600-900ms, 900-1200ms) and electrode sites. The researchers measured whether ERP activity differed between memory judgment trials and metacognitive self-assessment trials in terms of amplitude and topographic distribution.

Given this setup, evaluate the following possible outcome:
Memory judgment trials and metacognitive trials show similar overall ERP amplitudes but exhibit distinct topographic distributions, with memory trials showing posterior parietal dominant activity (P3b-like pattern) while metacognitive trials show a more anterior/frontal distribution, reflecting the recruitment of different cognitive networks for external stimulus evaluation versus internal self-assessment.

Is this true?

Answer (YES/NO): NO